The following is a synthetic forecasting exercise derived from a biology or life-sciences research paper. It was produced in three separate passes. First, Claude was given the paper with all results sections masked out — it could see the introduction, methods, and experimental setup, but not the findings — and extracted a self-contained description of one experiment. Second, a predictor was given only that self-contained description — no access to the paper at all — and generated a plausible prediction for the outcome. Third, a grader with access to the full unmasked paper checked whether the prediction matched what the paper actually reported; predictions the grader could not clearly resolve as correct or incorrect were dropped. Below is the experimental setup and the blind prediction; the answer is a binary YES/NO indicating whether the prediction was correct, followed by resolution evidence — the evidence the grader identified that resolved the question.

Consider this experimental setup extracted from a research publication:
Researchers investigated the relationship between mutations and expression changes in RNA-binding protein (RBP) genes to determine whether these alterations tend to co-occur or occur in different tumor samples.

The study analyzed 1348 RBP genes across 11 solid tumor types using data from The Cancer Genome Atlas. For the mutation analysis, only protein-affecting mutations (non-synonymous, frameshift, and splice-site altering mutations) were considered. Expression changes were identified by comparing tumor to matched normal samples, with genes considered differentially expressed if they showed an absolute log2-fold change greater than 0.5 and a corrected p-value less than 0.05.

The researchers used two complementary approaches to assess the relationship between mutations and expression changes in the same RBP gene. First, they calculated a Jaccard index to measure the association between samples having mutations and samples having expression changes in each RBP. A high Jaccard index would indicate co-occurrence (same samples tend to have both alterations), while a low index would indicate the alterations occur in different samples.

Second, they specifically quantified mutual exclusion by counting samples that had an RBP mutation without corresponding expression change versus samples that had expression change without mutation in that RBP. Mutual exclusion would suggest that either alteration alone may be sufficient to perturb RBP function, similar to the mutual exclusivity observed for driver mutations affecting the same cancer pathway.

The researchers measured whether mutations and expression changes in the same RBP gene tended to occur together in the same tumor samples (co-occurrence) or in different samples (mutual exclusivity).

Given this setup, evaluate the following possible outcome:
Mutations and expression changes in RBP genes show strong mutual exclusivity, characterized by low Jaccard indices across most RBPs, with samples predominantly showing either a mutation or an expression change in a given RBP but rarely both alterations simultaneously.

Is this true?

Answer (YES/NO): NO